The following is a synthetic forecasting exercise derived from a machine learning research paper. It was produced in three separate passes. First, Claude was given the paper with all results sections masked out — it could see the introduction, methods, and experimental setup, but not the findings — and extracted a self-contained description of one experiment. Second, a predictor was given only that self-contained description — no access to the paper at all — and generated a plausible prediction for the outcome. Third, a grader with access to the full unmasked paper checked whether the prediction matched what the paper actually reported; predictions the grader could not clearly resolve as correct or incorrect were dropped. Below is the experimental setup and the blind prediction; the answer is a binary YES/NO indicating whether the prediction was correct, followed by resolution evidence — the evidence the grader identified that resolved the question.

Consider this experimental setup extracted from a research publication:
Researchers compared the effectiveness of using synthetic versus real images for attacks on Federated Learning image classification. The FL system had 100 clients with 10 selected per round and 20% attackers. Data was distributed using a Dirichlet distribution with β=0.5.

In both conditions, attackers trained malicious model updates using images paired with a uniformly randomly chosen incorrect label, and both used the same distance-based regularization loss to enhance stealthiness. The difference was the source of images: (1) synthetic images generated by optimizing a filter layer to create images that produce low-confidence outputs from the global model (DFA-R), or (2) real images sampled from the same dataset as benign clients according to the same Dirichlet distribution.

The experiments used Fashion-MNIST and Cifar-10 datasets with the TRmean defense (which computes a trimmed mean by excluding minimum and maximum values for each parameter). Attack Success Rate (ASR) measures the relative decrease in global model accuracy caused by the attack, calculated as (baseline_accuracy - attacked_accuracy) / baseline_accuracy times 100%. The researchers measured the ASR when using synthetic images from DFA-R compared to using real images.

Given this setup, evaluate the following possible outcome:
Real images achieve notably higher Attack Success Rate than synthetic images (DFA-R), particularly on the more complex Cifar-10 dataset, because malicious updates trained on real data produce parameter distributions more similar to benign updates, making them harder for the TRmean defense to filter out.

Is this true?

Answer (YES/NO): NO